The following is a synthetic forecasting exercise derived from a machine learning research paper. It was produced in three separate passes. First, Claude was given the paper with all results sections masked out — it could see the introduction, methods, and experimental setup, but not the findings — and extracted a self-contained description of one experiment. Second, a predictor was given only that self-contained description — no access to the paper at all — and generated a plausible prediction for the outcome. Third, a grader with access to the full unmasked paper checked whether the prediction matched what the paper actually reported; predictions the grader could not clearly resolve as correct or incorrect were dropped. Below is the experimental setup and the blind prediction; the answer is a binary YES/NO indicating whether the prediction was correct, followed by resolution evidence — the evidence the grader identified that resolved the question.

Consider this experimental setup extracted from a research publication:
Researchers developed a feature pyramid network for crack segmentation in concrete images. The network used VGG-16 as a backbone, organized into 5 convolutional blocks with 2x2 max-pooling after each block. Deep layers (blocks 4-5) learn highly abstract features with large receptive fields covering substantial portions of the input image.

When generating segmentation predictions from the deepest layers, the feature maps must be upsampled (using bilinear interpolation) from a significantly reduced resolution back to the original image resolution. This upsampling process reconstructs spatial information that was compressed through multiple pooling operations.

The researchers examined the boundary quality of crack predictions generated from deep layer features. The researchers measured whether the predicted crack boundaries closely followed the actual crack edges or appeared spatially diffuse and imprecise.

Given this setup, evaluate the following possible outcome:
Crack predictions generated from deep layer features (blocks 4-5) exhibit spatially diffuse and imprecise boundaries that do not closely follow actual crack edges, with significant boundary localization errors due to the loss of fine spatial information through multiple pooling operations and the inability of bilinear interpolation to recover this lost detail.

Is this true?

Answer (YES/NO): YES